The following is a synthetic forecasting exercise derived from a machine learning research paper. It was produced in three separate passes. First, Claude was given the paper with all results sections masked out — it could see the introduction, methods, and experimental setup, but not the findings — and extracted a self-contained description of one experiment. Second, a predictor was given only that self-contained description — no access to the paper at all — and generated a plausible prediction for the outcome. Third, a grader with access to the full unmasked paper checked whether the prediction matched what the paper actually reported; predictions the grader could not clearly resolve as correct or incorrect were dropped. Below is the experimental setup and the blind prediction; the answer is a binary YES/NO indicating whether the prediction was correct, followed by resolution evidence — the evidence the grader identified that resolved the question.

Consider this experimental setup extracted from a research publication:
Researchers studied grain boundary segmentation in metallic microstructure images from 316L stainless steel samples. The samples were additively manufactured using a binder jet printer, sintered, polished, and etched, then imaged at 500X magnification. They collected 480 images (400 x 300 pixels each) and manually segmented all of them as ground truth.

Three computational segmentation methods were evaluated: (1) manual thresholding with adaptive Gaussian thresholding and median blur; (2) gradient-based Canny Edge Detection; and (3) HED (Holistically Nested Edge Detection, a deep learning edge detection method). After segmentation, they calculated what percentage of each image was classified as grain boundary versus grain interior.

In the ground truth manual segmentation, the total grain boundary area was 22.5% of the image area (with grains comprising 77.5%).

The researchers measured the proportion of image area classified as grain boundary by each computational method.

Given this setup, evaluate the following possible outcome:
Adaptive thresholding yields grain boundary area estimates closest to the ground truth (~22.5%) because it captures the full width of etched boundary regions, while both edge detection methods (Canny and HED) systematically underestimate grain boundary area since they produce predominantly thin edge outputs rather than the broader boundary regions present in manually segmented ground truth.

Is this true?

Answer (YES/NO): NO